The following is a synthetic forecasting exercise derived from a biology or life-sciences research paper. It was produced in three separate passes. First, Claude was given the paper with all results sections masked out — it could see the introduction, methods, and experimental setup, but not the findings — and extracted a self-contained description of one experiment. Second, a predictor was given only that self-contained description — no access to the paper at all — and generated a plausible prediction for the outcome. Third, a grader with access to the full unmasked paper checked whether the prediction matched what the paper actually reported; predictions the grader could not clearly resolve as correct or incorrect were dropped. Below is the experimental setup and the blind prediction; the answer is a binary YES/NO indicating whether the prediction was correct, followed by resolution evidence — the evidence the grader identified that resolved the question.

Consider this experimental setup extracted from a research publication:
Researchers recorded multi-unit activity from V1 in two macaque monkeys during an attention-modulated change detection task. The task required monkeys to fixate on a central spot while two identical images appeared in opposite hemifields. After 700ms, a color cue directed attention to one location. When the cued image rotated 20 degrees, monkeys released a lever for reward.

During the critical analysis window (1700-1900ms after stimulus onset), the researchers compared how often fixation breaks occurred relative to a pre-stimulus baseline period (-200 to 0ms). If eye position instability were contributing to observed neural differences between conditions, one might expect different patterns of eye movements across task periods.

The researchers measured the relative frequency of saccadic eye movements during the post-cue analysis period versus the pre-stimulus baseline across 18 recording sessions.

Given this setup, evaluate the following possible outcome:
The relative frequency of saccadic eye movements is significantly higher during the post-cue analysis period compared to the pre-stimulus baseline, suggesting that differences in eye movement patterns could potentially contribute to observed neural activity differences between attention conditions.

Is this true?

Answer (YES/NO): NO